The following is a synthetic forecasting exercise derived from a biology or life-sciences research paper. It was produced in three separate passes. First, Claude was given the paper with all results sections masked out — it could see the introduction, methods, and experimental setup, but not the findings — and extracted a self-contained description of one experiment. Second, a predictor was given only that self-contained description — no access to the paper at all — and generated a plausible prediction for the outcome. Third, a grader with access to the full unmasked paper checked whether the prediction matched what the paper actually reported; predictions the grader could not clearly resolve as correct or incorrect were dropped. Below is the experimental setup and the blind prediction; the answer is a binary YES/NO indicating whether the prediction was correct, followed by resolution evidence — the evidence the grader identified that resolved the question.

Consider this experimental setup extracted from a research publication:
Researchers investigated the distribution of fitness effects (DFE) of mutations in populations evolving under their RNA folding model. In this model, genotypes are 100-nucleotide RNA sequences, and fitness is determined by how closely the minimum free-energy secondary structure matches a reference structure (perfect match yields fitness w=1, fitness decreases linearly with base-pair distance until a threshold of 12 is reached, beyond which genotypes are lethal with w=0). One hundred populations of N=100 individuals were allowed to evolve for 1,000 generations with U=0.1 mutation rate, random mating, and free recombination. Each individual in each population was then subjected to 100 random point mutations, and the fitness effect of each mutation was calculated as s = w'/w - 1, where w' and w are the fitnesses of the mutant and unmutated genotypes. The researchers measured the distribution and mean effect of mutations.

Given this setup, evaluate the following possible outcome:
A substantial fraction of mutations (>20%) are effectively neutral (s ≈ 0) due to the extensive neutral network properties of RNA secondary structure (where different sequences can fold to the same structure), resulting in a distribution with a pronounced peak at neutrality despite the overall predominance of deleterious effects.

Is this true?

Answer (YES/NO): YES